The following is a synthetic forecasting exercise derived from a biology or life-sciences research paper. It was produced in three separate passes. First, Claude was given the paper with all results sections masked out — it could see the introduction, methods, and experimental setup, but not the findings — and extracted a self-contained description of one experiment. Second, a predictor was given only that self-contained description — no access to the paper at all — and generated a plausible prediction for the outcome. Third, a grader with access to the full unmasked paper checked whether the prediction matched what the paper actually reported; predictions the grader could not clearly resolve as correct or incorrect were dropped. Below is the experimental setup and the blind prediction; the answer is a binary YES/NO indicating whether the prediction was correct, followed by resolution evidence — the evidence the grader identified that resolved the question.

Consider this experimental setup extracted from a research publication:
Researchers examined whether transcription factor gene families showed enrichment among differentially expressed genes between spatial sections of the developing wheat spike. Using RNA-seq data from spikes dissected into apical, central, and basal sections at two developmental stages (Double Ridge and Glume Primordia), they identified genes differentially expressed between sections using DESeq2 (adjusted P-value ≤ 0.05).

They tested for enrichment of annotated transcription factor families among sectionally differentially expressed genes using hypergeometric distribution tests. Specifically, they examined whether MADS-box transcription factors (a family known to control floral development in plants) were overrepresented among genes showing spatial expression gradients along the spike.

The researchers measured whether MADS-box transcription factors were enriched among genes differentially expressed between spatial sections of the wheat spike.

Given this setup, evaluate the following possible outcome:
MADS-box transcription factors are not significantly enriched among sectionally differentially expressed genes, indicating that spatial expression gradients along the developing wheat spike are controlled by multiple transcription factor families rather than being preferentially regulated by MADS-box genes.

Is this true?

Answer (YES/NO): NO